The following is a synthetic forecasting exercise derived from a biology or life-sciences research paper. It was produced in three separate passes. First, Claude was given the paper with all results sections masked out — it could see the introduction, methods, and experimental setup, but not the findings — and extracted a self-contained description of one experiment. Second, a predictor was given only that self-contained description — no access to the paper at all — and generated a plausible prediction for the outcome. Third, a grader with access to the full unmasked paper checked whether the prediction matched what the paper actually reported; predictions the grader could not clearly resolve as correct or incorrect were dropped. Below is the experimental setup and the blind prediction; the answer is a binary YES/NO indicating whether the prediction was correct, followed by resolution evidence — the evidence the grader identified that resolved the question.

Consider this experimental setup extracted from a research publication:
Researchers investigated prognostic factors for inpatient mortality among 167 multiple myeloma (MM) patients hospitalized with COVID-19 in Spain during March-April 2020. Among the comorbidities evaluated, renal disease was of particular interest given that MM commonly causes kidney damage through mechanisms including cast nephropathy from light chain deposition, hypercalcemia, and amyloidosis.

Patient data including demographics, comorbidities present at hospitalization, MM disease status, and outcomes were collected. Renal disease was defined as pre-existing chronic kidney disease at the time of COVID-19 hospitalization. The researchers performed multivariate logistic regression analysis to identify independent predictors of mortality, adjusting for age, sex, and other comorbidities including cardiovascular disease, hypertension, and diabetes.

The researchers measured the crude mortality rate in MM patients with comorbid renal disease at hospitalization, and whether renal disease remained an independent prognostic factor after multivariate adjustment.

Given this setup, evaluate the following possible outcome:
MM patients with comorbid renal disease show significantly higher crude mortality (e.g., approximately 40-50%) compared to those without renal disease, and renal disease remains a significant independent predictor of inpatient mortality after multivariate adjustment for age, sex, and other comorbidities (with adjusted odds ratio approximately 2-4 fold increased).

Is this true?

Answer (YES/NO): YES